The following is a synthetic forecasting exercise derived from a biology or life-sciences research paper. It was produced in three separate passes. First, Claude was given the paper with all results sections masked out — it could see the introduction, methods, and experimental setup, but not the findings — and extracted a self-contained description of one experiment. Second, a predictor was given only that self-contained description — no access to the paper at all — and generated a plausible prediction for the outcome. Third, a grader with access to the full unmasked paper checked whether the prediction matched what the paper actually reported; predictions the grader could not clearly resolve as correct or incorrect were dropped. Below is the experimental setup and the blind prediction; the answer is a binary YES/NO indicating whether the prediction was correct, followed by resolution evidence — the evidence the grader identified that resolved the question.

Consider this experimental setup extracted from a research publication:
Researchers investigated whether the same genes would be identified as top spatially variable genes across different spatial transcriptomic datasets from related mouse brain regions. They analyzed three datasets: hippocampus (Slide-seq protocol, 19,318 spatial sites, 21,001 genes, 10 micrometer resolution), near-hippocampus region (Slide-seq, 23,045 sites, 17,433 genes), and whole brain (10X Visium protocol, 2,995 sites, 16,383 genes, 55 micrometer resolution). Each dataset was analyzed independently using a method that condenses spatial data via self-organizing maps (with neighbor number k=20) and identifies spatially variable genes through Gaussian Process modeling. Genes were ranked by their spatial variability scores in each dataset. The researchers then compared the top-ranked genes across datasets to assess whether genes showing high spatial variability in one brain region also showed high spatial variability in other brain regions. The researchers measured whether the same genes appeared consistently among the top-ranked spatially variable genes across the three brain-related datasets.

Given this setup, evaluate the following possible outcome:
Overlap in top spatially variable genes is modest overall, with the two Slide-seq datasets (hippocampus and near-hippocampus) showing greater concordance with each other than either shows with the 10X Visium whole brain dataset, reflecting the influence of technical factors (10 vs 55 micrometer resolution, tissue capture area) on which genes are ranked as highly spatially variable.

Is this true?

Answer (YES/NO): NO